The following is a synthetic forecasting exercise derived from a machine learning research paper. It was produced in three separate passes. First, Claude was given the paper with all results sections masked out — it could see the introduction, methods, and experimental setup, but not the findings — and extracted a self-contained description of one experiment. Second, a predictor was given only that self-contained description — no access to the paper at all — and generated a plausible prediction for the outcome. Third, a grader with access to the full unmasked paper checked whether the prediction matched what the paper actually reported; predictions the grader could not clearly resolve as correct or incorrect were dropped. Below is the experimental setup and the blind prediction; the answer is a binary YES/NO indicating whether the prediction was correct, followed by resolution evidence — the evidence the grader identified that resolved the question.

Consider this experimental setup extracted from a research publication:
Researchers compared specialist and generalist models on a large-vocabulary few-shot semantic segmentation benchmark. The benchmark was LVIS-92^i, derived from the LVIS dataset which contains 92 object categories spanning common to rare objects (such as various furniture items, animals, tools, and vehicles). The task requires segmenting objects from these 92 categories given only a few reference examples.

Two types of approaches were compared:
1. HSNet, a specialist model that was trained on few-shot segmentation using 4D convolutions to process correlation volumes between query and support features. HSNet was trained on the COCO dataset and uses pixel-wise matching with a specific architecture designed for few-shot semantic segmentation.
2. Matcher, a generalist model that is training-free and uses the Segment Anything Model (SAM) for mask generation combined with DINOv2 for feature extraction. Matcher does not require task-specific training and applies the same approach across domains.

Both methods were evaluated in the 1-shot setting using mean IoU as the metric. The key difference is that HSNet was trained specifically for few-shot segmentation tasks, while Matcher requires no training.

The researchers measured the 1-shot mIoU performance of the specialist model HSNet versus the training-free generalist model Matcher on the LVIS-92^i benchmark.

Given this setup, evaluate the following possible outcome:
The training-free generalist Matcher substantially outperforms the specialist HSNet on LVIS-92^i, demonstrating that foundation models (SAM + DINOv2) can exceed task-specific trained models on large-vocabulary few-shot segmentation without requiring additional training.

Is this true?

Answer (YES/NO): YES